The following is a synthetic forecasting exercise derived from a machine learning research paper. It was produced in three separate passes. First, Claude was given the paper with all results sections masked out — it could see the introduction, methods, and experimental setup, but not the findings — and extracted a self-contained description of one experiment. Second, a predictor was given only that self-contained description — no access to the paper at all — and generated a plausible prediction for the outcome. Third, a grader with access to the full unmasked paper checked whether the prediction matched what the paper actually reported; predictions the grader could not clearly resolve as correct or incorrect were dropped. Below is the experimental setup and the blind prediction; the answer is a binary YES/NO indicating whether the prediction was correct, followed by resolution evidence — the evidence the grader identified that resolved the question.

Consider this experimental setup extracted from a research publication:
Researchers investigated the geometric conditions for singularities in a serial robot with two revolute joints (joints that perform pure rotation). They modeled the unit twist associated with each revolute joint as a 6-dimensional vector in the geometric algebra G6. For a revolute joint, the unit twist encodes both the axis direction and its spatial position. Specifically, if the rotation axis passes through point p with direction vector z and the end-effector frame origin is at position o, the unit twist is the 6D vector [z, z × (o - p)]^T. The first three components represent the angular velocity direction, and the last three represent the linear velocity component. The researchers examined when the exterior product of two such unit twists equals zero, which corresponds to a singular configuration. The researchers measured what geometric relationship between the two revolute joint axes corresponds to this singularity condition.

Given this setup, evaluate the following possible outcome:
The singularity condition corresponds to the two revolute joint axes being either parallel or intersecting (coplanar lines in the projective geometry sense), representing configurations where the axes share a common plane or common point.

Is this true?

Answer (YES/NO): NO